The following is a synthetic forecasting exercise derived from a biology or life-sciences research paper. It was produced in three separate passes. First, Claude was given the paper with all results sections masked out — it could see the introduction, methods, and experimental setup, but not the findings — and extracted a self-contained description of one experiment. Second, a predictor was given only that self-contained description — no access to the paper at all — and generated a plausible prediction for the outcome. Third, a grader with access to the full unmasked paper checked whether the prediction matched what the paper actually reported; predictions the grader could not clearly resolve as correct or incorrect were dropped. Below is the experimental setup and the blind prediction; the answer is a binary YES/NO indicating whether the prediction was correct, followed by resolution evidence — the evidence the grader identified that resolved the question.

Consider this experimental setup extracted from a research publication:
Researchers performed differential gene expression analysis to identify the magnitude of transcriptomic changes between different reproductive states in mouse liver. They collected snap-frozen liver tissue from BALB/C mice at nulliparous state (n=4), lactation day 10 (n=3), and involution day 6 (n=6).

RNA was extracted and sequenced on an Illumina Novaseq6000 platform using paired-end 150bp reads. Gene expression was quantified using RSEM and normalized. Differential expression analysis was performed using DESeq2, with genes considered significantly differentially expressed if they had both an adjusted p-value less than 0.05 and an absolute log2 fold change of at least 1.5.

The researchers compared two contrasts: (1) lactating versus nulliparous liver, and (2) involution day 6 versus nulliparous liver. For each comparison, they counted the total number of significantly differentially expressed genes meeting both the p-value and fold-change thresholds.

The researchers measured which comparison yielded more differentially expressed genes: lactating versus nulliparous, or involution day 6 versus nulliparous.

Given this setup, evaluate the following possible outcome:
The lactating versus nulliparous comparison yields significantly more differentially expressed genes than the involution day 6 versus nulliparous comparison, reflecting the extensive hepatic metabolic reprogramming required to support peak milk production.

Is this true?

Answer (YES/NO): YES